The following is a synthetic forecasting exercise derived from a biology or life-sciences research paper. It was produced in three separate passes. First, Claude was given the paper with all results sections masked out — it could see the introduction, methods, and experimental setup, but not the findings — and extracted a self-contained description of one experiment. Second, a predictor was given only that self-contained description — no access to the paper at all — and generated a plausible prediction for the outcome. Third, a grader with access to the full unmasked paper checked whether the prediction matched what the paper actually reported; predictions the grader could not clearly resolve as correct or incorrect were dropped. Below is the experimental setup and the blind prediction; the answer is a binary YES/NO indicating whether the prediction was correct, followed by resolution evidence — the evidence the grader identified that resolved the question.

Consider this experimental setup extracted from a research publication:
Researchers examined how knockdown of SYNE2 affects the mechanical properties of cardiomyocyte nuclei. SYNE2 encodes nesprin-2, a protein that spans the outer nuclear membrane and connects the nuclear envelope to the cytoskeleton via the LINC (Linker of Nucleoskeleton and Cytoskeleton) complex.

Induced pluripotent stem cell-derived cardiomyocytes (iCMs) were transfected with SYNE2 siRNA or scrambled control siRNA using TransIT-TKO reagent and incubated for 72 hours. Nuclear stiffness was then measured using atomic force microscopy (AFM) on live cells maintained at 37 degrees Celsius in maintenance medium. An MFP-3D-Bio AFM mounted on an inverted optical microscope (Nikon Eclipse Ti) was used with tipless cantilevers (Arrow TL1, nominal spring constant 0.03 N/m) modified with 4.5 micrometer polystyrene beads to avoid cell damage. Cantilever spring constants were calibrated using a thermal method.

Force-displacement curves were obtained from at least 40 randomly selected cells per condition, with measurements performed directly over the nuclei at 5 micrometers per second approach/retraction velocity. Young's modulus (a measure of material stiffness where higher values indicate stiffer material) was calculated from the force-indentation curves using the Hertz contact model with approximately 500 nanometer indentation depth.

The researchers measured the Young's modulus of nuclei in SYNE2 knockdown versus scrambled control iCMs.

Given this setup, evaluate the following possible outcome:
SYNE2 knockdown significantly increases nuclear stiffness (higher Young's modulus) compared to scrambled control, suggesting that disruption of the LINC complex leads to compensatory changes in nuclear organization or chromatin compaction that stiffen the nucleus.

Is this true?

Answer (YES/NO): NO